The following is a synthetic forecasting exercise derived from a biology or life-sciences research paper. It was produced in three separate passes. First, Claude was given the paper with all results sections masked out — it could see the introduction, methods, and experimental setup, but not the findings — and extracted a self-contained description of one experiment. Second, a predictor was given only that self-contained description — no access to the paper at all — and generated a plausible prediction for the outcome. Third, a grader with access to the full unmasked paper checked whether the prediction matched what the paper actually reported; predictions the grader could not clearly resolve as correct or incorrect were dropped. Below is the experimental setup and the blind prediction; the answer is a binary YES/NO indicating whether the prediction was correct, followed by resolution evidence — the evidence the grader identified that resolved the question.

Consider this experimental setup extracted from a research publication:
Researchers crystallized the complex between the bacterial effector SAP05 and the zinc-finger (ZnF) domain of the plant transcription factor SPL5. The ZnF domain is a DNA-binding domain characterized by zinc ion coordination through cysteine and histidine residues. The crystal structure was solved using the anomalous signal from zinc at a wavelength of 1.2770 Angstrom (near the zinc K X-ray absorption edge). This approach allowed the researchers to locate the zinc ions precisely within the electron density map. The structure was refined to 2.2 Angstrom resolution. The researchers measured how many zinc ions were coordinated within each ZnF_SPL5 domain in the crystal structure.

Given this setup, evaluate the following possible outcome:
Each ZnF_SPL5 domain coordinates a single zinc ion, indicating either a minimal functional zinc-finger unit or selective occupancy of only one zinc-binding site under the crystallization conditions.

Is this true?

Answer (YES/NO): NO